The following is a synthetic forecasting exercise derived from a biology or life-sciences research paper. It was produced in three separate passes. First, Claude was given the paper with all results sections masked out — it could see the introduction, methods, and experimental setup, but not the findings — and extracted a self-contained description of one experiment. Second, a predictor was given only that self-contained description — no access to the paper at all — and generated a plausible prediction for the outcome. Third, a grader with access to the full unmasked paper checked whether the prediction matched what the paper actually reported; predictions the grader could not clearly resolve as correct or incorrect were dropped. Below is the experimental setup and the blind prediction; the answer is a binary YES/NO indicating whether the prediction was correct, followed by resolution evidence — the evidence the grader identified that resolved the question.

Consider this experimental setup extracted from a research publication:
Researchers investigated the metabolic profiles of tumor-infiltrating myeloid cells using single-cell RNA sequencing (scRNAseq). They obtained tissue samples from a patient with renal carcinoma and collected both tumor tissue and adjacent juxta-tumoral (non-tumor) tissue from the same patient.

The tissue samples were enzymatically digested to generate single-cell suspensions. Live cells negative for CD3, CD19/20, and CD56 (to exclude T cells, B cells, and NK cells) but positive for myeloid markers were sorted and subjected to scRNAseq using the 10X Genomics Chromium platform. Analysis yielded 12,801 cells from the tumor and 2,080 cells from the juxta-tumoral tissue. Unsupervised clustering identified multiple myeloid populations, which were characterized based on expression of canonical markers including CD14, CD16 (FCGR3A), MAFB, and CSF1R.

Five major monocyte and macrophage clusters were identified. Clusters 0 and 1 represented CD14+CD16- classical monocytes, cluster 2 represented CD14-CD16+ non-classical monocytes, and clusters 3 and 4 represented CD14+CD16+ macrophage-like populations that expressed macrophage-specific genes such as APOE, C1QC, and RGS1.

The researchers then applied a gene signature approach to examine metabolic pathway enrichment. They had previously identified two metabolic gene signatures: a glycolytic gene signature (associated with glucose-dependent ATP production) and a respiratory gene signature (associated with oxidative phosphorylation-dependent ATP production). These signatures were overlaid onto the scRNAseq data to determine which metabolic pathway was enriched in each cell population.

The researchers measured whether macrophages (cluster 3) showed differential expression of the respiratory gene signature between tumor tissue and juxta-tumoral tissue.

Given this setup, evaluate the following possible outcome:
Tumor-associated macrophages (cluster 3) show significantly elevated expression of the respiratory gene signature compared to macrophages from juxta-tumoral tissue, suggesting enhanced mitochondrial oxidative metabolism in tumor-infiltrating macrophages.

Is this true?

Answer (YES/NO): YES